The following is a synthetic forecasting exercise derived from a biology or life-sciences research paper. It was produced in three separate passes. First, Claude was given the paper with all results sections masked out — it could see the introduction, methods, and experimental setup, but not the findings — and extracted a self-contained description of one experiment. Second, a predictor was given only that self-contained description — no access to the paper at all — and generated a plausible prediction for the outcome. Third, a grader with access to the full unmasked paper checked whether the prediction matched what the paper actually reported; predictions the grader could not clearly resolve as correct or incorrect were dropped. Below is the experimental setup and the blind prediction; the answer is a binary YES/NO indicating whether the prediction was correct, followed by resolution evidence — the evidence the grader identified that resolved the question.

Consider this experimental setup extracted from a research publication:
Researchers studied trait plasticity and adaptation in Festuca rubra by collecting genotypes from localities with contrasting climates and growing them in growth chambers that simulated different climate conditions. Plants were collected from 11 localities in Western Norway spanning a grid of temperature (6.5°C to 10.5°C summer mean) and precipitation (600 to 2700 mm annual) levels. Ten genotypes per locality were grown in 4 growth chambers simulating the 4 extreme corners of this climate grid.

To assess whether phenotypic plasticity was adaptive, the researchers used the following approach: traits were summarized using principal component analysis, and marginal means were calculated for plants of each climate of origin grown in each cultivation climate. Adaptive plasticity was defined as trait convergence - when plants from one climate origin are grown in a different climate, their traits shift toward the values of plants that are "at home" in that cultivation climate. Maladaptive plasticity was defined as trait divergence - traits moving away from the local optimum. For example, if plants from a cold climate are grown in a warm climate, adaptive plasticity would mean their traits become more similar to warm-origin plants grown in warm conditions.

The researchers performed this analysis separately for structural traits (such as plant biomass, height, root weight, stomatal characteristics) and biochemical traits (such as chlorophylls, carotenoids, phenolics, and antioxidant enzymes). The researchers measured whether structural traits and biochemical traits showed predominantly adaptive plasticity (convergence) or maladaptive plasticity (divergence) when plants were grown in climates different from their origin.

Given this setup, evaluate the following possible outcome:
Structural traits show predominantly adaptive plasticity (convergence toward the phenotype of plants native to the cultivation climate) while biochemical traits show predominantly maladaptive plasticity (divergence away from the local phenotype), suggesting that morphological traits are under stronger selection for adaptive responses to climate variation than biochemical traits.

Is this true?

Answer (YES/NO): YES